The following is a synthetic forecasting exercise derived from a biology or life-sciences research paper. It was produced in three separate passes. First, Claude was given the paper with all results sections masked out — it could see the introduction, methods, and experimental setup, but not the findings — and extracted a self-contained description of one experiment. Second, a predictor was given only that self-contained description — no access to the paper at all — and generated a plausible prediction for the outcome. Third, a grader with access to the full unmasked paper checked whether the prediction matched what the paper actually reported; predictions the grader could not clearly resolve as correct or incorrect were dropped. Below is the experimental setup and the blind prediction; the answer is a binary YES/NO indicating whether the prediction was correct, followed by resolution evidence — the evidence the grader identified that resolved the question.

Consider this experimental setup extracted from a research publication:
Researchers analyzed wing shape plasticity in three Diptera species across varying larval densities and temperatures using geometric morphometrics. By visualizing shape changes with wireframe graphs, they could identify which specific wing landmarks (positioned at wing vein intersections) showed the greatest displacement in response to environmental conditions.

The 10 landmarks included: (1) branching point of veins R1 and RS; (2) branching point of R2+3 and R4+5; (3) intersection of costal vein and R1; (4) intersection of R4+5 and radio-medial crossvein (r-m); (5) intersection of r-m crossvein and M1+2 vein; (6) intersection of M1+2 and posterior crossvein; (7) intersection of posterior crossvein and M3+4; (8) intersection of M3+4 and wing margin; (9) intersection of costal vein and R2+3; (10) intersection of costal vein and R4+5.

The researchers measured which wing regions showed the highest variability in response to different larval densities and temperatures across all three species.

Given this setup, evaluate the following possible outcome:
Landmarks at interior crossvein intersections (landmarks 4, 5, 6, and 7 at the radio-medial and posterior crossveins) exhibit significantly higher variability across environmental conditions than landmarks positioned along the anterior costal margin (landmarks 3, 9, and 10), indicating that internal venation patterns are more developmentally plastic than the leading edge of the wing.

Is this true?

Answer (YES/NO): NO